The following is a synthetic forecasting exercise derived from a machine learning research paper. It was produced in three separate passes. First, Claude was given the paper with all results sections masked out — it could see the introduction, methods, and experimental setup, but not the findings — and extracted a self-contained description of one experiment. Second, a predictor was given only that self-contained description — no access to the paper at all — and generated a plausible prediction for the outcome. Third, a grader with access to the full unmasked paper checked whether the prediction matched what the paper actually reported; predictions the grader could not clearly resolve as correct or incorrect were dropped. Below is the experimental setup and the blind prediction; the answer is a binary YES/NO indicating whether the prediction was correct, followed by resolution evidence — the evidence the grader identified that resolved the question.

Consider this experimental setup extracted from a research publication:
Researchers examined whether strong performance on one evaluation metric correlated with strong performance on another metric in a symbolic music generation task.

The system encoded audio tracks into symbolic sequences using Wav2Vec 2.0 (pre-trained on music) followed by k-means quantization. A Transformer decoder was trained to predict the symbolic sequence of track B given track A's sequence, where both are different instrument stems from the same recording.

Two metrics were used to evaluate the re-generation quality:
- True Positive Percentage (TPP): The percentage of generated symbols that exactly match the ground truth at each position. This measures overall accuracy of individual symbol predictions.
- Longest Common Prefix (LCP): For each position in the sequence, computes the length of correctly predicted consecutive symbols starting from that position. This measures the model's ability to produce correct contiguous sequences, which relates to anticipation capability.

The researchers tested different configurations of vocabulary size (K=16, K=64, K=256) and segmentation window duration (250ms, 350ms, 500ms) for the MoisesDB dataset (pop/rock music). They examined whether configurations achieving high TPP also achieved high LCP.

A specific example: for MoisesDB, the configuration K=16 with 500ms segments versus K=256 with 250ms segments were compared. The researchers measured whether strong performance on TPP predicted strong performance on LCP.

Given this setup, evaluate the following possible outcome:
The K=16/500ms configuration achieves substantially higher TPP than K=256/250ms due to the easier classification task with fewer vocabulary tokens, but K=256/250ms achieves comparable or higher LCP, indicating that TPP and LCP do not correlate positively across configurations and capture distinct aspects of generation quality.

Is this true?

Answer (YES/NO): YES